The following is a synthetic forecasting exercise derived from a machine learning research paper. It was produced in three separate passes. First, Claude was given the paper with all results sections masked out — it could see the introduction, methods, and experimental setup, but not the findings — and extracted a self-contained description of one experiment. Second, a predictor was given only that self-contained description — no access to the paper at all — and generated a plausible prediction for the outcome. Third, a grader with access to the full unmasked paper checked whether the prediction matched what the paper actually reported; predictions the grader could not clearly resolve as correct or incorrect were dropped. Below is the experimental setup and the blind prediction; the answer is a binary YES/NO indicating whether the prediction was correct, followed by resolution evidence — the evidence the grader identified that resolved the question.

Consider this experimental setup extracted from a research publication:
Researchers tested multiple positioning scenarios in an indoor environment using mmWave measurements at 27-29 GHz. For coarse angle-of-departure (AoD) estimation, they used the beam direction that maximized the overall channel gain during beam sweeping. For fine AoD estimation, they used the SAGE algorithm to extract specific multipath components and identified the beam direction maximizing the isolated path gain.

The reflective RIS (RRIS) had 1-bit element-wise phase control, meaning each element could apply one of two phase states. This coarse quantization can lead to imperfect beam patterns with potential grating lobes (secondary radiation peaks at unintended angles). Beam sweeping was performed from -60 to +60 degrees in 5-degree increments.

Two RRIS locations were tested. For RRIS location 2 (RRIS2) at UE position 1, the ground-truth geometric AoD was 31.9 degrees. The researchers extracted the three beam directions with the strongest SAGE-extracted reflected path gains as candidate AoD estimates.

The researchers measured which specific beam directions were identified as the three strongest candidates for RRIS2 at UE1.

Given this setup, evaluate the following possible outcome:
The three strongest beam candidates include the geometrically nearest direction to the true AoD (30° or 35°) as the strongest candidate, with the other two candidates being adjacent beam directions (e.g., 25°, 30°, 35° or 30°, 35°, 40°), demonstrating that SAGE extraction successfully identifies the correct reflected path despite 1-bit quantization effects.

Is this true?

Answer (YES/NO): NO